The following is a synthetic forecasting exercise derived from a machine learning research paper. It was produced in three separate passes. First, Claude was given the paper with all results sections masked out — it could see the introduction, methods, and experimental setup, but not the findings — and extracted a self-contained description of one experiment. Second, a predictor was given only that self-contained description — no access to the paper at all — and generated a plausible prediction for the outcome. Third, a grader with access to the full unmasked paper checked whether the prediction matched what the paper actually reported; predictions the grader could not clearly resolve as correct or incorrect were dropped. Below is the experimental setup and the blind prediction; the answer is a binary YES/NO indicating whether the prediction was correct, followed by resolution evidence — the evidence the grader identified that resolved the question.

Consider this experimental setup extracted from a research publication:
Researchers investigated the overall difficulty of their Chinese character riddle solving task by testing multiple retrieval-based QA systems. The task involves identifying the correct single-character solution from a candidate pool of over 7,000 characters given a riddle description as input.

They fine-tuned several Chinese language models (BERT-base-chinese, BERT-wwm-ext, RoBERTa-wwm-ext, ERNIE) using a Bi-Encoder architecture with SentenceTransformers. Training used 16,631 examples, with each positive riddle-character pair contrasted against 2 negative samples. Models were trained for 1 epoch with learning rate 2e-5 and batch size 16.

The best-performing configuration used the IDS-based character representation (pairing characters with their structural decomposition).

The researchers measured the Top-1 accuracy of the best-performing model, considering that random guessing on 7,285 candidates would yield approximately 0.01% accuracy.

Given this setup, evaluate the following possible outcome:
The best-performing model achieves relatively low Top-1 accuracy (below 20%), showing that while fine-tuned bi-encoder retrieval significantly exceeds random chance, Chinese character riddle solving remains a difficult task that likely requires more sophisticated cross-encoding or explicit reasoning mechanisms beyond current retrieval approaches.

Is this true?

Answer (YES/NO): YES